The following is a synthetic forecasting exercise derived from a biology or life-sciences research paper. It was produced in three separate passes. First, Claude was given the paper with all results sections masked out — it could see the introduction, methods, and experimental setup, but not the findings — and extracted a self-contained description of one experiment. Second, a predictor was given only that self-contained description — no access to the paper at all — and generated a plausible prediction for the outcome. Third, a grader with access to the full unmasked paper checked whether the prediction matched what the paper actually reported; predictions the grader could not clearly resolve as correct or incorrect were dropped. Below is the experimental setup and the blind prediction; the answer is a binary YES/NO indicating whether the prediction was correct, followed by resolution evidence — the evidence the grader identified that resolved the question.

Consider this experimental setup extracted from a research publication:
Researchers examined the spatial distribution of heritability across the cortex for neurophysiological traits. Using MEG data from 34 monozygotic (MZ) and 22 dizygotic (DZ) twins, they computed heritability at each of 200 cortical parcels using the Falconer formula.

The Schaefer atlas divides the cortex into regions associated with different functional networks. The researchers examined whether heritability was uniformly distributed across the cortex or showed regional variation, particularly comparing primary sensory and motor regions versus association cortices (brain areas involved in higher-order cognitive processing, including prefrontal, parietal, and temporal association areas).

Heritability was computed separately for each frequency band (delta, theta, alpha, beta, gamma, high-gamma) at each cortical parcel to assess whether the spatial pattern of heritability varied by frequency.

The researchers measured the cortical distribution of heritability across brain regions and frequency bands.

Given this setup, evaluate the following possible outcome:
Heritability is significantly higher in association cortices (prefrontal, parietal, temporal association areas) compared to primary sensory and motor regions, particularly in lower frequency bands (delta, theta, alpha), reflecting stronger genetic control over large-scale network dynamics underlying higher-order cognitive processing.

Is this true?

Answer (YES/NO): NO